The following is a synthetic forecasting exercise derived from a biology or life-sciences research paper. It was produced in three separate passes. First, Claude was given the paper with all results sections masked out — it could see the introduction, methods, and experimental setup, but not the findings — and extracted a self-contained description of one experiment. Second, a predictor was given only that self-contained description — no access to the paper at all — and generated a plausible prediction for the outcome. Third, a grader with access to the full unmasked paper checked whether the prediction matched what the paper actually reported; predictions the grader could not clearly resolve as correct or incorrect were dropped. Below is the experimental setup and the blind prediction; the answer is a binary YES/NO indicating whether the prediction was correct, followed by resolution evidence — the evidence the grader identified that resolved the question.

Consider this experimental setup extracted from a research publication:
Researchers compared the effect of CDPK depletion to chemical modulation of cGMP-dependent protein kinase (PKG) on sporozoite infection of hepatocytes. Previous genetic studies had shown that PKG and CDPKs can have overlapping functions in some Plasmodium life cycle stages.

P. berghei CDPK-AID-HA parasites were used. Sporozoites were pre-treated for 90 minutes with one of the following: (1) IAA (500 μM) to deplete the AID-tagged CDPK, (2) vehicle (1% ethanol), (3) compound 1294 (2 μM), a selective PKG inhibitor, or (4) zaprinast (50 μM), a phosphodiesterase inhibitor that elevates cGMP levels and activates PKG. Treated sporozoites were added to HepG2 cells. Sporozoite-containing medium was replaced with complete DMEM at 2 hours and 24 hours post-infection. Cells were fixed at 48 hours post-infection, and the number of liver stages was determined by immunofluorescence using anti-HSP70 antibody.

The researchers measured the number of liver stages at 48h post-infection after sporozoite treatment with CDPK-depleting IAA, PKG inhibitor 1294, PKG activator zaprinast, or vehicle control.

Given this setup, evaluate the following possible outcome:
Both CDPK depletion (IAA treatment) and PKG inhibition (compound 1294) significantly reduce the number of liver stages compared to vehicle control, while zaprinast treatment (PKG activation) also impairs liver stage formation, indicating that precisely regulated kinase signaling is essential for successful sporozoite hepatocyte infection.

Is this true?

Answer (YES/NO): NO